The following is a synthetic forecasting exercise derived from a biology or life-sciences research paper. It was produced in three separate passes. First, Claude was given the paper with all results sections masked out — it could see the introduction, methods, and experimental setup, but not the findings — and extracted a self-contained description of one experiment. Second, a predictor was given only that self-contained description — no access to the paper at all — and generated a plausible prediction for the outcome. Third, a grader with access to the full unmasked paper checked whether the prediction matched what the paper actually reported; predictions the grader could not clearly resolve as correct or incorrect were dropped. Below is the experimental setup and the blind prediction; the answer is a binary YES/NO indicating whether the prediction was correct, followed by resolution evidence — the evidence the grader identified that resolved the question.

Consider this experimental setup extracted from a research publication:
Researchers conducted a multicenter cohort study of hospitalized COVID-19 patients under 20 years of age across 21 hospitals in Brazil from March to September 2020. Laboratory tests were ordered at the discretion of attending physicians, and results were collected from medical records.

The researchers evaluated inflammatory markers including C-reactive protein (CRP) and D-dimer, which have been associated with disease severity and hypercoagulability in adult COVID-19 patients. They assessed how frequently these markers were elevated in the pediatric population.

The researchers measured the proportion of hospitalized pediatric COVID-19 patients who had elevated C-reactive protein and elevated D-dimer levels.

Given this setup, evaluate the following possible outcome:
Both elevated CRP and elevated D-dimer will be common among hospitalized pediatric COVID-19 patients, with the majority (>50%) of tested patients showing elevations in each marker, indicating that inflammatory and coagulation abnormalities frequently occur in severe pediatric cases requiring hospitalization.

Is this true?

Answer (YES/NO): NO